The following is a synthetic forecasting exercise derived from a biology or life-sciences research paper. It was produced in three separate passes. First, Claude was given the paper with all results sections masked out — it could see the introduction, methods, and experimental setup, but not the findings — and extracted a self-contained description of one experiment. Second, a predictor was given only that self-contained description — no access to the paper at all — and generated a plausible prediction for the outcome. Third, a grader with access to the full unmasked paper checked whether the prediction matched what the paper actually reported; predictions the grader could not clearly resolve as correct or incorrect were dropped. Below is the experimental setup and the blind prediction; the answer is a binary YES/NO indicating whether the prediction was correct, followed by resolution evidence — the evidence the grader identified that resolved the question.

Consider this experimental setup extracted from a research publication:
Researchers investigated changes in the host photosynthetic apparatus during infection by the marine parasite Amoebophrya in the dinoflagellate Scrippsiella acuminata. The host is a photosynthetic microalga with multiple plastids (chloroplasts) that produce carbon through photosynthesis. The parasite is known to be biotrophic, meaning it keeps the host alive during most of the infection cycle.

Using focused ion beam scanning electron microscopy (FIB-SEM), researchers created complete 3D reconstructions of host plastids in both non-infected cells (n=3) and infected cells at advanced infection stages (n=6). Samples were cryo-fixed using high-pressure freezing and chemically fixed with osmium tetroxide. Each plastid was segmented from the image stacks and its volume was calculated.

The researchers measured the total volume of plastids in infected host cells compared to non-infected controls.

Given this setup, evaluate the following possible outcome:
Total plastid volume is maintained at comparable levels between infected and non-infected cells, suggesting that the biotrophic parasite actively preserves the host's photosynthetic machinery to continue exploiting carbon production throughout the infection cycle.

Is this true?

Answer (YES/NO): YES